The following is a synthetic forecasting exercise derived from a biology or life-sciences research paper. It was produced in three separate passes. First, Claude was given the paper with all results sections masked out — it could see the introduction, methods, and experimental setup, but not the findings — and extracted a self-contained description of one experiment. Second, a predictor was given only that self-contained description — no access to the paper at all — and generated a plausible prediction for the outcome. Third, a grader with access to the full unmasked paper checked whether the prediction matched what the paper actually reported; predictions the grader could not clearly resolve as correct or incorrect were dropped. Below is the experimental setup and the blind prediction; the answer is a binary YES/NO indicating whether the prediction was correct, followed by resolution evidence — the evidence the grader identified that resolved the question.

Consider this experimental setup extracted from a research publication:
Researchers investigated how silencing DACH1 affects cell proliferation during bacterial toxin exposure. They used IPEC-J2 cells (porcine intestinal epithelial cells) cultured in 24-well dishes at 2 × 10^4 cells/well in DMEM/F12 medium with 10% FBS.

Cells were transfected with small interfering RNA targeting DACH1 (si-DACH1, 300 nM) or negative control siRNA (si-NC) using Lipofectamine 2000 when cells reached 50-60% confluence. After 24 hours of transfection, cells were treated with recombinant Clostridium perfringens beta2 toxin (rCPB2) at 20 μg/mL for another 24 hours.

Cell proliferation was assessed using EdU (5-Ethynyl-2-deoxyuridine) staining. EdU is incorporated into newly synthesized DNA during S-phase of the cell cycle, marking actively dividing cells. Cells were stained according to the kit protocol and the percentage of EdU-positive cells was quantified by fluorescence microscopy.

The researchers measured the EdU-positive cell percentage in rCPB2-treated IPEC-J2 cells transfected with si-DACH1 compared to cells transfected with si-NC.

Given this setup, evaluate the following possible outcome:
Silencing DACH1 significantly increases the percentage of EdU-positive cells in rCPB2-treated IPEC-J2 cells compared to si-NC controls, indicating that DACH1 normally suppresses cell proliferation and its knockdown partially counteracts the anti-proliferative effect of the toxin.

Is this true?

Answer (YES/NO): YES